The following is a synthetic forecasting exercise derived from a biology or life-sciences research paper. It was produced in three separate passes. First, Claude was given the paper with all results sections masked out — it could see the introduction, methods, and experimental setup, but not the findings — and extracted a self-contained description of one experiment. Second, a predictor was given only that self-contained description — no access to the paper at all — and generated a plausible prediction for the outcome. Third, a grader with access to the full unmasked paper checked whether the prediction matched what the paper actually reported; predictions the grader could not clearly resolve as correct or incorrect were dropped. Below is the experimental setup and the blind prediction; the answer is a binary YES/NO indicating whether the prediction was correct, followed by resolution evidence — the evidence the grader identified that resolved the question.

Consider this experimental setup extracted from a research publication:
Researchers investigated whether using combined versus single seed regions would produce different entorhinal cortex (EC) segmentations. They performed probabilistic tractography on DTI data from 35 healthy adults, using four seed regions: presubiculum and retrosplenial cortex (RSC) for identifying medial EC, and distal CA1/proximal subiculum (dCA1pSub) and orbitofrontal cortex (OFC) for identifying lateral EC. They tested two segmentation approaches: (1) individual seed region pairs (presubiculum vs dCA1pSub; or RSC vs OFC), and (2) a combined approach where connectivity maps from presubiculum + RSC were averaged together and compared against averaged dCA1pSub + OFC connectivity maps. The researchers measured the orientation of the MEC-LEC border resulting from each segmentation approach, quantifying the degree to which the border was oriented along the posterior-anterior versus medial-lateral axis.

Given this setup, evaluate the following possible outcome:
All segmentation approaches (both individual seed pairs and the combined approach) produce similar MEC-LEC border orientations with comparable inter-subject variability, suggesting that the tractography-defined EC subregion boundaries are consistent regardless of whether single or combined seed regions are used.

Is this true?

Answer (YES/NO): NO